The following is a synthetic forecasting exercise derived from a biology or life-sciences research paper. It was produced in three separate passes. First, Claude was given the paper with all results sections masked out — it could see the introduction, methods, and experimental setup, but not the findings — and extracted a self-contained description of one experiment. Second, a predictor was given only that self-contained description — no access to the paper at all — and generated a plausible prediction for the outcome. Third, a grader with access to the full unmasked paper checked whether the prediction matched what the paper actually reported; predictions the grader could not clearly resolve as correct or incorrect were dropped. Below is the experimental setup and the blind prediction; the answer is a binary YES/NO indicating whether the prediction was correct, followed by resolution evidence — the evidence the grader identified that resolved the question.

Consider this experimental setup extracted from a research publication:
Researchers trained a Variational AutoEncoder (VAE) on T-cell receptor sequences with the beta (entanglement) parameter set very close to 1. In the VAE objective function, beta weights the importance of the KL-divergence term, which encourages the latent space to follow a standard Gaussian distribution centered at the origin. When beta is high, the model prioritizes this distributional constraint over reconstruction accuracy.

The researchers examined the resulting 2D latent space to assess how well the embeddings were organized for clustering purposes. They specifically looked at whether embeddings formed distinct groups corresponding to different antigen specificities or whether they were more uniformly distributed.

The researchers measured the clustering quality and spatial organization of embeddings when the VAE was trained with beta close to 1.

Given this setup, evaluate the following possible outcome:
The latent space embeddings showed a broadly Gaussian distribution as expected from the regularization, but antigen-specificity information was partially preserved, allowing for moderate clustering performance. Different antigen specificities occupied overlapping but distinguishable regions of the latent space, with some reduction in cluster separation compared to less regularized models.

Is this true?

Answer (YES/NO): NO